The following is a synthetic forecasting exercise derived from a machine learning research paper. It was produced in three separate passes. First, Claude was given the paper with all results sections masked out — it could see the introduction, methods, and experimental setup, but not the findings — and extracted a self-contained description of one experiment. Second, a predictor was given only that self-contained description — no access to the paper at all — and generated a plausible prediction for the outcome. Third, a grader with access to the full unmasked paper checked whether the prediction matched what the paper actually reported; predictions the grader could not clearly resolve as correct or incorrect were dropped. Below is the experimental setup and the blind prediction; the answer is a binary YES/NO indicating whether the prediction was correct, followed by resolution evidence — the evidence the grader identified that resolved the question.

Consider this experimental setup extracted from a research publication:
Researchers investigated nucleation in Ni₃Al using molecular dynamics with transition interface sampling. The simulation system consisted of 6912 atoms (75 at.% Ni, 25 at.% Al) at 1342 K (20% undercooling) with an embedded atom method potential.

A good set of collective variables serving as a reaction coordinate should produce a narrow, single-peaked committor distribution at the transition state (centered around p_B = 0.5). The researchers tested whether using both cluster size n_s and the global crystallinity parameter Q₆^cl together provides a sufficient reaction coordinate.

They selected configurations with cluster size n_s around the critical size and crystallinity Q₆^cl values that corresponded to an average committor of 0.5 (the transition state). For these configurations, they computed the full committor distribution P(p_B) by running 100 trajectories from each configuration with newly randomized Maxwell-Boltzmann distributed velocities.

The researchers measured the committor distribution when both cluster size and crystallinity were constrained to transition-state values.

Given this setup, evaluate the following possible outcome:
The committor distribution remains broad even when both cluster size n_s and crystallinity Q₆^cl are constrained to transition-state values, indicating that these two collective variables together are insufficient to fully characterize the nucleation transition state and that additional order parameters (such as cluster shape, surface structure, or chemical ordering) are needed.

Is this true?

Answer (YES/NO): YES